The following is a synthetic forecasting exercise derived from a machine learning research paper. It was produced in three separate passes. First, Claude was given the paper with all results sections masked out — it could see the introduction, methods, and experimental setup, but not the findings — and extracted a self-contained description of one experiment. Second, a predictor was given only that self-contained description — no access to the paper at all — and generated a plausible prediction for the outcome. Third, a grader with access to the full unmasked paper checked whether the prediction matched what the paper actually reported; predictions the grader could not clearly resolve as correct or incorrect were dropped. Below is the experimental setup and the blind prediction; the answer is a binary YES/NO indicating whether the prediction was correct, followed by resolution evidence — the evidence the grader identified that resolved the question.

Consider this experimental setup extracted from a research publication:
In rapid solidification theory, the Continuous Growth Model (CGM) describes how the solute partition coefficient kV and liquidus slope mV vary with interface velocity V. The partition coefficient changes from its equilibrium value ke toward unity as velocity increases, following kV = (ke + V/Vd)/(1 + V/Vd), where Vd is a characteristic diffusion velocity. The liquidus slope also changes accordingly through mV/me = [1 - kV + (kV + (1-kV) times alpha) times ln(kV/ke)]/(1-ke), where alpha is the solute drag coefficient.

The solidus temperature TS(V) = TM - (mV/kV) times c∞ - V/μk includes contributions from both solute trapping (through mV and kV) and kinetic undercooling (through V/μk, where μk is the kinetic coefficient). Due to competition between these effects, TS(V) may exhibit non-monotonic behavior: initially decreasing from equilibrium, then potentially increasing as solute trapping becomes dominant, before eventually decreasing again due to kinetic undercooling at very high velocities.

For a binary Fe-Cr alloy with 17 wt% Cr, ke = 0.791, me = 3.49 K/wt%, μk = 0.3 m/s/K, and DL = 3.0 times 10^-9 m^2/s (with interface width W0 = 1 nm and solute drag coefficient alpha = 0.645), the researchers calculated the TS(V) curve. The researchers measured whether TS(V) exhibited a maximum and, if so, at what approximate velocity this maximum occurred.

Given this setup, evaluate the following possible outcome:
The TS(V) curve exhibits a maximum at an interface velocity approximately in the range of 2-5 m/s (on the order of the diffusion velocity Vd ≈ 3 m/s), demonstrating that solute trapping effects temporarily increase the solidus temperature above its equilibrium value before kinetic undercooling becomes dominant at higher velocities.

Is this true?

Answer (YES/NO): NO